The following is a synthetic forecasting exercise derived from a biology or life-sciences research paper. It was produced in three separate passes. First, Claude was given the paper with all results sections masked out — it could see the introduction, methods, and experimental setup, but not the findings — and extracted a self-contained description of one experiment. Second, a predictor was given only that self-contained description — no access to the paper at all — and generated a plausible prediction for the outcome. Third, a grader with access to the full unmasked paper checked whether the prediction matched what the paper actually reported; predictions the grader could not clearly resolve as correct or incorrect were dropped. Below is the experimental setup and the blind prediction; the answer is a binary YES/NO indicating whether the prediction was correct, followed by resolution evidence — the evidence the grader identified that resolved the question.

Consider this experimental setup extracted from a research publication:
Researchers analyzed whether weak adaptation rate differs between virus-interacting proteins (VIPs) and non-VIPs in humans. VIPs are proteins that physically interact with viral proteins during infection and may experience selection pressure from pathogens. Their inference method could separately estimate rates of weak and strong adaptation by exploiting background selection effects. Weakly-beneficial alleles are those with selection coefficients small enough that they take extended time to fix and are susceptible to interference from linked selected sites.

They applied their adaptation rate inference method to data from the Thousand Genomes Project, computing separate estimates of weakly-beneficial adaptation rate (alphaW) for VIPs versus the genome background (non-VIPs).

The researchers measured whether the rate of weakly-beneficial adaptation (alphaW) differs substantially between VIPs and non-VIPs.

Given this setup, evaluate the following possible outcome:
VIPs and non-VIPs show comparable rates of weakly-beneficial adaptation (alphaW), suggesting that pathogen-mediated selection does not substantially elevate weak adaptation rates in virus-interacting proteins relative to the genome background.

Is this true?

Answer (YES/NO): YES